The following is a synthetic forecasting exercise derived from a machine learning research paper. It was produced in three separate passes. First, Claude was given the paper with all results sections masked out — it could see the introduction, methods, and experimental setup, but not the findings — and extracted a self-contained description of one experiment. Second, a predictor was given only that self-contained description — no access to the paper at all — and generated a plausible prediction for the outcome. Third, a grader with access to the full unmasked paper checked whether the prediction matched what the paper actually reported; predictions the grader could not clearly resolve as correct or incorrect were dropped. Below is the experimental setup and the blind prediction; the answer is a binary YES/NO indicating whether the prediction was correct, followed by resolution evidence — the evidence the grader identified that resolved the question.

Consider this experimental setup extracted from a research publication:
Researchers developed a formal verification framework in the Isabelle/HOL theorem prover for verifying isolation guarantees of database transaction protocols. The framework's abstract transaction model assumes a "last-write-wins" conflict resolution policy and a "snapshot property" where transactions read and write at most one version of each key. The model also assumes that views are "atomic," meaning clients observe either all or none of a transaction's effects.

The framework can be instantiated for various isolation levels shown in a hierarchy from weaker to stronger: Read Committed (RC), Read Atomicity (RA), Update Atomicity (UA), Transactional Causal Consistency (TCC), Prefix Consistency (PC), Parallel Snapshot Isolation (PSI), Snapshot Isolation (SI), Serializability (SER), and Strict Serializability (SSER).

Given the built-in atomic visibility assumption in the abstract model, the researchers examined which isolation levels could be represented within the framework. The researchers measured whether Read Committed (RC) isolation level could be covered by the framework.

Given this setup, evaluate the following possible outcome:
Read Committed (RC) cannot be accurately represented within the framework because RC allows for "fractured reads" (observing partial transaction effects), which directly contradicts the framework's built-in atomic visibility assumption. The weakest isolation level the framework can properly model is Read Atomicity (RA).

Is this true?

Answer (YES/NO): YES